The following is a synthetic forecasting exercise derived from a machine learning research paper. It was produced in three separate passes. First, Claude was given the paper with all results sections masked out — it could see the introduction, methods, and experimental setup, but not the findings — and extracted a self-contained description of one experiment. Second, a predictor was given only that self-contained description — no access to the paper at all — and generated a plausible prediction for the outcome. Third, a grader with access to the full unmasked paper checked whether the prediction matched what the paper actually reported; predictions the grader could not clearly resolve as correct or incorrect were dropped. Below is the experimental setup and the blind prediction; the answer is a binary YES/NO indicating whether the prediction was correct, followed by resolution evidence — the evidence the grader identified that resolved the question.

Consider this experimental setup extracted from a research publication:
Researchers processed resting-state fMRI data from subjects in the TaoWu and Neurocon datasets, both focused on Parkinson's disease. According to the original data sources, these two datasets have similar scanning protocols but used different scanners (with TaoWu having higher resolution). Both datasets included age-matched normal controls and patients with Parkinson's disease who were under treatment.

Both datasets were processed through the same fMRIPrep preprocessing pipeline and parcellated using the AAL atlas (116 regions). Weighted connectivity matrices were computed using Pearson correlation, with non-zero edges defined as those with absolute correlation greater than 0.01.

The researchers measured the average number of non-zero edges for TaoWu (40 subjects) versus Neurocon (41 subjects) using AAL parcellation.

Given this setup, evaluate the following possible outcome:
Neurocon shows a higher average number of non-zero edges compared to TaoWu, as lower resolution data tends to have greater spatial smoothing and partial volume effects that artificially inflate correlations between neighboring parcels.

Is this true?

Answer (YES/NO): NO